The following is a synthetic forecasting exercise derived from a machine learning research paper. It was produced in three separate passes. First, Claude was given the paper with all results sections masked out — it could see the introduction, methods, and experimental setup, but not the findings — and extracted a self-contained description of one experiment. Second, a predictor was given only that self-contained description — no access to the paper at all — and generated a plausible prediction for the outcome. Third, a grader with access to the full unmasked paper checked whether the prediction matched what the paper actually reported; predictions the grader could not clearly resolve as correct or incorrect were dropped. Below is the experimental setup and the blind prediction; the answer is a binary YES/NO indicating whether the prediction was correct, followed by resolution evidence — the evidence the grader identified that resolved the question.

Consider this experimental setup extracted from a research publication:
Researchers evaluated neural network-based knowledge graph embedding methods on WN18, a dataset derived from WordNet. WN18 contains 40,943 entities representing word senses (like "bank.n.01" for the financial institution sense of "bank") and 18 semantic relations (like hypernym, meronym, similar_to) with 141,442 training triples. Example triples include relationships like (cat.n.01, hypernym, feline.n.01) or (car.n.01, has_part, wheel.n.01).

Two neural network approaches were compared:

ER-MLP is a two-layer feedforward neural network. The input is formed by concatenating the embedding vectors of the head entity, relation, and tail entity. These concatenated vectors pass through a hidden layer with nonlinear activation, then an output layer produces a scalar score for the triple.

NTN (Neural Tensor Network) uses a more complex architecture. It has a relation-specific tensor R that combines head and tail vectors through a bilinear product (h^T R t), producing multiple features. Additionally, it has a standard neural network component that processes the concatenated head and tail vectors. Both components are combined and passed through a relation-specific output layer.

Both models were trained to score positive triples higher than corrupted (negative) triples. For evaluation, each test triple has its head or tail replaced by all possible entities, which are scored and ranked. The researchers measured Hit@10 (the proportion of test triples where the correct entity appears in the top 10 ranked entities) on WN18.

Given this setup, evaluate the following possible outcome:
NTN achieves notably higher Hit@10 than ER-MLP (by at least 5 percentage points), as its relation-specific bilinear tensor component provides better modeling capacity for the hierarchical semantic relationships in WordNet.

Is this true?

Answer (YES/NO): NO